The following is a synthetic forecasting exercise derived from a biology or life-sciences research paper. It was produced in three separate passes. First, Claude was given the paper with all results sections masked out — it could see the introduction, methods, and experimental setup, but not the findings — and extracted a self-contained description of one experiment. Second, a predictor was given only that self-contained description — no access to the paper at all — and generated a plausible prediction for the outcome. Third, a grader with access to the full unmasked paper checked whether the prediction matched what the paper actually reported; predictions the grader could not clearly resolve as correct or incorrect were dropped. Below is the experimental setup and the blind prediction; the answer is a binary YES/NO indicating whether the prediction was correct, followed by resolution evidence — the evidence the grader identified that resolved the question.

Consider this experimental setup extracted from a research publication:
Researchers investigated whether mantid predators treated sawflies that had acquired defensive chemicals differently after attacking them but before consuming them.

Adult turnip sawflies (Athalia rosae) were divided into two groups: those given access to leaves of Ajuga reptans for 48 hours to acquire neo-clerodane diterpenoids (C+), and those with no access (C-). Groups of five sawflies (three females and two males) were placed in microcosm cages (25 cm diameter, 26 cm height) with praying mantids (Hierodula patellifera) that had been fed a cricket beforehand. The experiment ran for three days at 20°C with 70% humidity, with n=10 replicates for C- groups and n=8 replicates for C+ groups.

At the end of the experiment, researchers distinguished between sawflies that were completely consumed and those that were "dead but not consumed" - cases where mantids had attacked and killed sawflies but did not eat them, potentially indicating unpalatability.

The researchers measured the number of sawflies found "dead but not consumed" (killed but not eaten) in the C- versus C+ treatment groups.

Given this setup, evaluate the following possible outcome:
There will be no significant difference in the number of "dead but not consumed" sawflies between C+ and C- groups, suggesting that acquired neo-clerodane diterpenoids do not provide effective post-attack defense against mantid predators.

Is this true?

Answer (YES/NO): NO